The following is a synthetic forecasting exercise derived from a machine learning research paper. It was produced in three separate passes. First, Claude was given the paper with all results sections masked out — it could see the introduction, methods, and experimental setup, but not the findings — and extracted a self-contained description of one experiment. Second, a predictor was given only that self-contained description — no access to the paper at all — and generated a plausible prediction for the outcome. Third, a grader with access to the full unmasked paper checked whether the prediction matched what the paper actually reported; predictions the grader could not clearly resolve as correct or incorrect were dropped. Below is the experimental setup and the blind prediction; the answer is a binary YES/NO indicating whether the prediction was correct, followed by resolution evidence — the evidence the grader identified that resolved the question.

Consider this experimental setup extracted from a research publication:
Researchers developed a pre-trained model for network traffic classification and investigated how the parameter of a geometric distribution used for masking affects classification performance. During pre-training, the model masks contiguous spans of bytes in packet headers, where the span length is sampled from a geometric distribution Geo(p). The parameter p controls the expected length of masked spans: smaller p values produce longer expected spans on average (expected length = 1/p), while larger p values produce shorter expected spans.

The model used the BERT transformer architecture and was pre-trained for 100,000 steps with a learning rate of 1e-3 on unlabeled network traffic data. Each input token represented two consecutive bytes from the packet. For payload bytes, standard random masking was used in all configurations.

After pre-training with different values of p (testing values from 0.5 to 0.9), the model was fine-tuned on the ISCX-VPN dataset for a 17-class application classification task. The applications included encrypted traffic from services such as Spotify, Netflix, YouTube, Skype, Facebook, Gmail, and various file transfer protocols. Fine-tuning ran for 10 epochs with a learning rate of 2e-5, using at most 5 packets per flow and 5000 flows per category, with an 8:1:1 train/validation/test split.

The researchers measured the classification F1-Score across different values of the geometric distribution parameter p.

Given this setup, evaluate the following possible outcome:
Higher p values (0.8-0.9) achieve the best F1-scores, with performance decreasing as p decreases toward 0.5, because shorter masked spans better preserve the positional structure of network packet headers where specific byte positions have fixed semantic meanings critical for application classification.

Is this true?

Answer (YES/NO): NO